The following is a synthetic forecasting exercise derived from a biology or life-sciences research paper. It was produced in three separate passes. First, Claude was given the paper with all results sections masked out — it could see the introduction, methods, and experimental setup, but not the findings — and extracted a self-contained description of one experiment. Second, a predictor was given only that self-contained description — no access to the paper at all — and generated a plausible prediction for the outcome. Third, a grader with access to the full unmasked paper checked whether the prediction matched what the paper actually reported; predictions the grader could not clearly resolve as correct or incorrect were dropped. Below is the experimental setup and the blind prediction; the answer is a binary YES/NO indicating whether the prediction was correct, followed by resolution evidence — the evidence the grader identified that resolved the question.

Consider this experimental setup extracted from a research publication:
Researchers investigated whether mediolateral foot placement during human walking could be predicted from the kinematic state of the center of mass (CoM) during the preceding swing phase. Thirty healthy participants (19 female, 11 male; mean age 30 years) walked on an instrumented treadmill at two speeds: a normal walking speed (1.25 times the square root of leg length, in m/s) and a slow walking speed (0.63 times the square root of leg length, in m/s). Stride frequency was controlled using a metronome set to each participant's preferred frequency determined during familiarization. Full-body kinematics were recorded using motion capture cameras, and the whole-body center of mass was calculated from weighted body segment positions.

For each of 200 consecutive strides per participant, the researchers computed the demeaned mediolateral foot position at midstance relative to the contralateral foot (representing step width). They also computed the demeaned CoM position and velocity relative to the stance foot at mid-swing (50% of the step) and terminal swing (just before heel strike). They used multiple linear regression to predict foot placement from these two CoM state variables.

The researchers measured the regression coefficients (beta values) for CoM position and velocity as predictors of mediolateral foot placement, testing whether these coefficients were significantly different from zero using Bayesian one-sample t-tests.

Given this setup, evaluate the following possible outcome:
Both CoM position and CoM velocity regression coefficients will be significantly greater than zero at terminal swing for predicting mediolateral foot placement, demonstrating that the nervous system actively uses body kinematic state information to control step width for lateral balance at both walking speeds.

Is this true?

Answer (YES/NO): YES